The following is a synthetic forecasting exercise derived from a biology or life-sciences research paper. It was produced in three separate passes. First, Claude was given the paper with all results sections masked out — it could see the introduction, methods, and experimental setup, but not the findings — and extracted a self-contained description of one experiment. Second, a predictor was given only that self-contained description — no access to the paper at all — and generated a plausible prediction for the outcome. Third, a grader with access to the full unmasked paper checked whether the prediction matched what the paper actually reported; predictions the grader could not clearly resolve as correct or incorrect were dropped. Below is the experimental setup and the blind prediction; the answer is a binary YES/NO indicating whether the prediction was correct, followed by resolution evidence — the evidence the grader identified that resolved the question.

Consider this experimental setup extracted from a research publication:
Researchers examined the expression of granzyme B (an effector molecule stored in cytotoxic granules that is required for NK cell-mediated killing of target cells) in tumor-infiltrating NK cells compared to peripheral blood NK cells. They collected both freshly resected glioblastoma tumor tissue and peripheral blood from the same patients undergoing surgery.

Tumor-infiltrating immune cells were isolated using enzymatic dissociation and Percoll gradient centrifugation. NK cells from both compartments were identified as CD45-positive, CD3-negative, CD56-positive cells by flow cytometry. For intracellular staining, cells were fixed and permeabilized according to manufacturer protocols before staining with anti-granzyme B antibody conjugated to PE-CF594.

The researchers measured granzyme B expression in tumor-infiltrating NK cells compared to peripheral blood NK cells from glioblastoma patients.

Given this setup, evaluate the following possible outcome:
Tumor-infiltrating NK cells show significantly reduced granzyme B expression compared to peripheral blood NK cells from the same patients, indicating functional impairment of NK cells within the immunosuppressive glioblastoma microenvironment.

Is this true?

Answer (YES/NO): YES